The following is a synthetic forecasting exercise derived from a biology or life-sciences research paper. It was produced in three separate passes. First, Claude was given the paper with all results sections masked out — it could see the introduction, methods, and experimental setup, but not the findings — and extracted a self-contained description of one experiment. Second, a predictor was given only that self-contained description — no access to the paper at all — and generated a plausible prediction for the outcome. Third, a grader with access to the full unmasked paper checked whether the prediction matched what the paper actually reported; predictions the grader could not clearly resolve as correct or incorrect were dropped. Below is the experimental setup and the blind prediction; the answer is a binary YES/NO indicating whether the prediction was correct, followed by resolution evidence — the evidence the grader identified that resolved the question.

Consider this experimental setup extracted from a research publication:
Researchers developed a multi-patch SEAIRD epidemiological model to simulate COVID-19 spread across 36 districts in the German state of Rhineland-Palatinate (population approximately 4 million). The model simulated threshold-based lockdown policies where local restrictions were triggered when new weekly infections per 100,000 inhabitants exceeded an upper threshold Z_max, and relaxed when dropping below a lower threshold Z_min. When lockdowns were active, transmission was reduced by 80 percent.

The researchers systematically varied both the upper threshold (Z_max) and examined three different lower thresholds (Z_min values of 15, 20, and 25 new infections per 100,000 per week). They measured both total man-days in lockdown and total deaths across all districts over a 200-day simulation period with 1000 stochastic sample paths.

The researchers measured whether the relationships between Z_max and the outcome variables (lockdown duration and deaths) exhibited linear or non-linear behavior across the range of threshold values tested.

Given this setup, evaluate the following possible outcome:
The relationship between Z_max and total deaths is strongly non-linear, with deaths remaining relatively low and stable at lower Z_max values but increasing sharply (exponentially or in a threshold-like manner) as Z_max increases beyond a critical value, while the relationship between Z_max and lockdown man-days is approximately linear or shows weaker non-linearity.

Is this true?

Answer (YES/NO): NO